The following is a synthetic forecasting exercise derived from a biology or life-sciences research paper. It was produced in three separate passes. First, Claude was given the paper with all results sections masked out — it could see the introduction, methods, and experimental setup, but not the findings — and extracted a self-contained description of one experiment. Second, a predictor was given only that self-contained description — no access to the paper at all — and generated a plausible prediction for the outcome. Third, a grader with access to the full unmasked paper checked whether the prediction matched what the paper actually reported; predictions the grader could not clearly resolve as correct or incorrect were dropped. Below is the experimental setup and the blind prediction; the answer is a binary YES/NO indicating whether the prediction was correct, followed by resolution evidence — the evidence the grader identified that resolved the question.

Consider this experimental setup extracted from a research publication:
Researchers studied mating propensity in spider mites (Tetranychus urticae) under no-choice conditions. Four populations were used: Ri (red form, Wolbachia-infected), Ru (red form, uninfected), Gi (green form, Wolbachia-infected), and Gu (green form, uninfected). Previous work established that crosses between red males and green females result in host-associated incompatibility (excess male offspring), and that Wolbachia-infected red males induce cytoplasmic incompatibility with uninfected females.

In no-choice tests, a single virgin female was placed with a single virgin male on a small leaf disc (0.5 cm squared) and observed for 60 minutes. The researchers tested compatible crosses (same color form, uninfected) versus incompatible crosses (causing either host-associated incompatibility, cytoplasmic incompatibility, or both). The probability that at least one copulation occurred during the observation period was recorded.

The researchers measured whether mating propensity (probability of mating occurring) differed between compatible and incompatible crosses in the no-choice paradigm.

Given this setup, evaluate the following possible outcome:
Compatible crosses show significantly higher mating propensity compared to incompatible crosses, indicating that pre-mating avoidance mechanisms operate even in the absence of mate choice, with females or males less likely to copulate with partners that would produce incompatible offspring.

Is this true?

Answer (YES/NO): YES